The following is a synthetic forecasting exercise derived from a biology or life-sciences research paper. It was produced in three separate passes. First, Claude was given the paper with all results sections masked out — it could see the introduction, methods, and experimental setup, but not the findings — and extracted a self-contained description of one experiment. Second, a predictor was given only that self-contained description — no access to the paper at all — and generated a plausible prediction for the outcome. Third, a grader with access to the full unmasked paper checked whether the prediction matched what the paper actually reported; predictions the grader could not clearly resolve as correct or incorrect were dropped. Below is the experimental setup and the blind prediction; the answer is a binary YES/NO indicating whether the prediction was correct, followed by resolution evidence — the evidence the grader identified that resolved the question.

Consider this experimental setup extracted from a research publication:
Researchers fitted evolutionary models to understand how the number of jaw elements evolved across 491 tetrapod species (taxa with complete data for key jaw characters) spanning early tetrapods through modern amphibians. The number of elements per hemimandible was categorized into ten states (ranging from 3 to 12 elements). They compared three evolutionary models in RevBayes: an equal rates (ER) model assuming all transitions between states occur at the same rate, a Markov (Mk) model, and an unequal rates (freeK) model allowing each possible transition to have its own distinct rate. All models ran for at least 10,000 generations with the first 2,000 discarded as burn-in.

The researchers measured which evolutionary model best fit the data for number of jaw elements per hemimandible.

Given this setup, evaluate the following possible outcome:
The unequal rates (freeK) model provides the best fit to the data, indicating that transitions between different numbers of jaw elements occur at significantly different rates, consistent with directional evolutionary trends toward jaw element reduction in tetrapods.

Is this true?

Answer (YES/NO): NO